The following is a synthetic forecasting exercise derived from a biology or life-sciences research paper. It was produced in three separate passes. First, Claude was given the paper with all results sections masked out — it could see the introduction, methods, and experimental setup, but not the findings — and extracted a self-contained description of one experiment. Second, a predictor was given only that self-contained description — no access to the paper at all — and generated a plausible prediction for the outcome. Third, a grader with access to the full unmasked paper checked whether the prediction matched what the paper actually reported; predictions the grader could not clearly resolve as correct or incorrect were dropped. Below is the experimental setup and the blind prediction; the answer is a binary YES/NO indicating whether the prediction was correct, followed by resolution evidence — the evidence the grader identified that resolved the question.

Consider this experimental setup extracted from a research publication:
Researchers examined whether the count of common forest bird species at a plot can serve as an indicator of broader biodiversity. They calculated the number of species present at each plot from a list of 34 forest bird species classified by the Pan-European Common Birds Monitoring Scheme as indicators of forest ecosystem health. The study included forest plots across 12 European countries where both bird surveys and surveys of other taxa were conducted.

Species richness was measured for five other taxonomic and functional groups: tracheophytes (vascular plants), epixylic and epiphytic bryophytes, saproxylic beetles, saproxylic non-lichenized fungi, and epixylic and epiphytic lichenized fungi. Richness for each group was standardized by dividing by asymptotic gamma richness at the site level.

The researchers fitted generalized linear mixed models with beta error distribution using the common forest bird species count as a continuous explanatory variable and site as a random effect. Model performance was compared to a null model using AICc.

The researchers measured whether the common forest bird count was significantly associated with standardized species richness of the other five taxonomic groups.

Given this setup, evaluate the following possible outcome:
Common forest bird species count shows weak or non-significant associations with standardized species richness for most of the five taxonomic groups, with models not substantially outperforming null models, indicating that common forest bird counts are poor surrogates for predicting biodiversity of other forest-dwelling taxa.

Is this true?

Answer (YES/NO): NO